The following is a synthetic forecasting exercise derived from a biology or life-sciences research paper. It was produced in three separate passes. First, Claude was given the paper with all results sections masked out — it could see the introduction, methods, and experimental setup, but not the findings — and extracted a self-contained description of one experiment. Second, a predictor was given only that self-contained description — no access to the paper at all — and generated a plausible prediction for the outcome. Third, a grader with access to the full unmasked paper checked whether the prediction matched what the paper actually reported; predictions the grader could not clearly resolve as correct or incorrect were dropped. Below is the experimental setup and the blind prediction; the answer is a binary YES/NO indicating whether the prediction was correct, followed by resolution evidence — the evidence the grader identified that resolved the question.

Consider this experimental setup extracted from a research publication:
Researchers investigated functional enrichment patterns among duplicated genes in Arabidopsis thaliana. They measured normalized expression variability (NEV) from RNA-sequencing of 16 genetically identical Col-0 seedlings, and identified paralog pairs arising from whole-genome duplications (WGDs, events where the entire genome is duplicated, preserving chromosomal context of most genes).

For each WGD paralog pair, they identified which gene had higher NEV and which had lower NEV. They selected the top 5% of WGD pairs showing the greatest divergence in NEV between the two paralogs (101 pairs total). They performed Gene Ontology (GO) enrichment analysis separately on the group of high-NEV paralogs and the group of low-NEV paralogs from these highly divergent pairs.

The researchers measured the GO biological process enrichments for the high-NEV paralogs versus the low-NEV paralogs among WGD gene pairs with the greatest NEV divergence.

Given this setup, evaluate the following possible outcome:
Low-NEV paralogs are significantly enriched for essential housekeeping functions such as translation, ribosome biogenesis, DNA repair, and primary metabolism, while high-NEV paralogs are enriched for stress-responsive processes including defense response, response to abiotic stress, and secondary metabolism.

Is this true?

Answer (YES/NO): NO